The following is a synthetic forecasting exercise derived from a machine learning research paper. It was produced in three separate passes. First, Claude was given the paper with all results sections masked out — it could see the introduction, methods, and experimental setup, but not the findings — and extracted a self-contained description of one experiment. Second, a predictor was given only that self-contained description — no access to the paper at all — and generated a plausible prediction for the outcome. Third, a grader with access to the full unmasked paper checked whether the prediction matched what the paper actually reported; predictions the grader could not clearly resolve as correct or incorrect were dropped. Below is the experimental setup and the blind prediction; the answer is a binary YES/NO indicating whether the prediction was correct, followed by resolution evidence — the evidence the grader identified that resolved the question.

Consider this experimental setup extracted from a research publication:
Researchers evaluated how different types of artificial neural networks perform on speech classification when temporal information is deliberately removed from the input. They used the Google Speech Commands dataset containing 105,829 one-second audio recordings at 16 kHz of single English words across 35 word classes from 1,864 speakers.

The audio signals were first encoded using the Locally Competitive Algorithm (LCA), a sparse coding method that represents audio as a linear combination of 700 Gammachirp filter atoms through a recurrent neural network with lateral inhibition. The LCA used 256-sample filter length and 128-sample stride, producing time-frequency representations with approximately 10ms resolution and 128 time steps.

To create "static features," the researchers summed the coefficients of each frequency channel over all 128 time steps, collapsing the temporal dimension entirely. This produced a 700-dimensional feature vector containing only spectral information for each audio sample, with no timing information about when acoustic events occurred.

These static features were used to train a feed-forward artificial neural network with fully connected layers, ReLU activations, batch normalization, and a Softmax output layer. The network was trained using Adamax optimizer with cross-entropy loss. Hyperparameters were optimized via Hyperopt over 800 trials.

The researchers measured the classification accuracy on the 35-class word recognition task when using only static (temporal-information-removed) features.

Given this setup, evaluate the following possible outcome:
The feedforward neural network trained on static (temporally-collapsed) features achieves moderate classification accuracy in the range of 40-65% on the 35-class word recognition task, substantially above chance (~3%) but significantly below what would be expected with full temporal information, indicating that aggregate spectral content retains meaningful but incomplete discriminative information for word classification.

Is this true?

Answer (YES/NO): YES